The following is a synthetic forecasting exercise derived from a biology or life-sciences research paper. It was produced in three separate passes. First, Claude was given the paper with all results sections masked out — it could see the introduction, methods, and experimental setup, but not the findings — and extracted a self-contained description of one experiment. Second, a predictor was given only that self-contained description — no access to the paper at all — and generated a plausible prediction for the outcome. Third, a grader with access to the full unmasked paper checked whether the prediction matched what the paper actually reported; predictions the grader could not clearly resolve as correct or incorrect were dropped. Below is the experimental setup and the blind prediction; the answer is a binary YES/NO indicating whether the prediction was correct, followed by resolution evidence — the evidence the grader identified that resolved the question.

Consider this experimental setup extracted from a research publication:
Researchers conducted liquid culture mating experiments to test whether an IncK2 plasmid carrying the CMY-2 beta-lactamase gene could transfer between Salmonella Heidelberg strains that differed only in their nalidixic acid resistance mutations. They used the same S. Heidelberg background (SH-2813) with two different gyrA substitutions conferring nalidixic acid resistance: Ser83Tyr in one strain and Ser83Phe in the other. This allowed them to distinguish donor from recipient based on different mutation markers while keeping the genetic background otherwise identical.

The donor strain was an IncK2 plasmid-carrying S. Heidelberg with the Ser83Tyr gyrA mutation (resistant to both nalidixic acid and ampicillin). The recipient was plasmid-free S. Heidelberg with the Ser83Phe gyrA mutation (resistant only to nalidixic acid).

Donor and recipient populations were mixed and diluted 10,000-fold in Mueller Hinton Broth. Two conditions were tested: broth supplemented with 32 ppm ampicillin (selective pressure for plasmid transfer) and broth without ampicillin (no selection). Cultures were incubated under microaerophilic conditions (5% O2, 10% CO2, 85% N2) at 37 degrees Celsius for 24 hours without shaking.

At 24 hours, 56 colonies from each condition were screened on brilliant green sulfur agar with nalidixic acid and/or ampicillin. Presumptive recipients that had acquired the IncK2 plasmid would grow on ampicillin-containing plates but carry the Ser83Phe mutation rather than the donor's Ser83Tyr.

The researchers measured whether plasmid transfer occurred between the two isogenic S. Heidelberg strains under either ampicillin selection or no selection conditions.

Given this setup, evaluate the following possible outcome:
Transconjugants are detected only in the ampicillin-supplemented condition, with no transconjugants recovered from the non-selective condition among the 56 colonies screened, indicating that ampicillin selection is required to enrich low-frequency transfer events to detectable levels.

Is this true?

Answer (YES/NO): NO